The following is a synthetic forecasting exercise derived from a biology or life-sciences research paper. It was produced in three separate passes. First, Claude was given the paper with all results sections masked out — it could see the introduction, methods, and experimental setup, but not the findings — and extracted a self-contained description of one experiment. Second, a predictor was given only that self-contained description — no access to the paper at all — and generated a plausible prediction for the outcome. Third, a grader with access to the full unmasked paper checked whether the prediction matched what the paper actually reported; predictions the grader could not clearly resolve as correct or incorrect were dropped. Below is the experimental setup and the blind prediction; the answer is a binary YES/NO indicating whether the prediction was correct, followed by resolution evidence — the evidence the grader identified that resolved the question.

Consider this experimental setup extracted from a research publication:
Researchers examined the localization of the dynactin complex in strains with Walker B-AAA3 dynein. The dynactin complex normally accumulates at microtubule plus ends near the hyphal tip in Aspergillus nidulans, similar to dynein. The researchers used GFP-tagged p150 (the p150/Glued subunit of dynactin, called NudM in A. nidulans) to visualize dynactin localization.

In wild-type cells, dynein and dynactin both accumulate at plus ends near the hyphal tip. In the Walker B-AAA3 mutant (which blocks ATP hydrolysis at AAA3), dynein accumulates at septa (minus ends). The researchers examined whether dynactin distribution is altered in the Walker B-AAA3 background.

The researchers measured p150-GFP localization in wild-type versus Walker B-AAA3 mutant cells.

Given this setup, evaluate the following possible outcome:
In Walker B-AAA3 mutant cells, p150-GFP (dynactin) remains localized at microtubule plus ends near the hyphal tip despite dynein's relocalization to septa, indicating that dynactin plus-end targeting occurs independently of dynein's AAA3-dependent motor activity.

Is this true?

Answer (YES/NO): NO